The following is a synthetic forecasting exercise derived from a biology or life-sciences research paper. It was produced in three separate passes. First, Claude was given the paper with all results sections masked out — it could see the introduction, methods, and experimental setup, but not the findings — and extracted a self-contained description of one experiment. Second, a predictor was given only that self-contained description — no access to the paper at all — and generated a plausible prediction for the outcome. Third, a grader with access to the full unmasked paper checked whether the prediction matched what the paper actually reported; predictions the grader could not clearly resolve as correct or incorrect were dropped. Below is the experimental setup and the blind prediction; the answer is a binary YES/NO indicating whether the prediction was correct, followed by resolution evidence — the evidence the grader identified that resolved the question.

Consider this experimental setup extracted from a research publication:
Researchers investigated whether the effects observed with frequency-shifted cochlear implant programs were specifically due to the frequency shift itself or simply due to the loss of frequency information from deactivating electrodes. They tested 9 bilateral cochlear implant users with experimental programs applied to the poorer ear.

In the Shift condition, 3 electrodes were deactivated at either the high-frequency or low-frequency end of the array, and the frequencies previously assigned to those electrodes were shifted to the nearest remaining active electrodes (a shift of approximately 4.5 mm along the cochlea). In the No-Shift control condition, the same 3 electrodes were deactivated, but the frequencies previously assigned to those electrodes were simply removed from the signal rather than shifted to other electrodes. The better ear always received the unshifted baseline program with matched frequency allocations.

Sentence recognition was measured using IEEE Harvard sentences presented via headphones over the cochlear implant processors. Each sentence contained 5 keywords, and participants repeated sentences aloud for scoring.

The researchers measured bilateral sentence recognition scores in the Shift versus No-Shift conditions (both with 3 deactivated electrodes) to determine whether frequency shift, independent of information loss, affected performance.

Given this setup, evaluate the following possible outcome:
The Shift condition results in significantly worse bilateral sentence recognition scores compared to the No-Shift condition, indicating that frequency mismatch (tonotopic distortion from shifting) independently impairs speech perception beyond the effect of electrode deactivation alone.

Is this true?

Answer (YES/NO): YES